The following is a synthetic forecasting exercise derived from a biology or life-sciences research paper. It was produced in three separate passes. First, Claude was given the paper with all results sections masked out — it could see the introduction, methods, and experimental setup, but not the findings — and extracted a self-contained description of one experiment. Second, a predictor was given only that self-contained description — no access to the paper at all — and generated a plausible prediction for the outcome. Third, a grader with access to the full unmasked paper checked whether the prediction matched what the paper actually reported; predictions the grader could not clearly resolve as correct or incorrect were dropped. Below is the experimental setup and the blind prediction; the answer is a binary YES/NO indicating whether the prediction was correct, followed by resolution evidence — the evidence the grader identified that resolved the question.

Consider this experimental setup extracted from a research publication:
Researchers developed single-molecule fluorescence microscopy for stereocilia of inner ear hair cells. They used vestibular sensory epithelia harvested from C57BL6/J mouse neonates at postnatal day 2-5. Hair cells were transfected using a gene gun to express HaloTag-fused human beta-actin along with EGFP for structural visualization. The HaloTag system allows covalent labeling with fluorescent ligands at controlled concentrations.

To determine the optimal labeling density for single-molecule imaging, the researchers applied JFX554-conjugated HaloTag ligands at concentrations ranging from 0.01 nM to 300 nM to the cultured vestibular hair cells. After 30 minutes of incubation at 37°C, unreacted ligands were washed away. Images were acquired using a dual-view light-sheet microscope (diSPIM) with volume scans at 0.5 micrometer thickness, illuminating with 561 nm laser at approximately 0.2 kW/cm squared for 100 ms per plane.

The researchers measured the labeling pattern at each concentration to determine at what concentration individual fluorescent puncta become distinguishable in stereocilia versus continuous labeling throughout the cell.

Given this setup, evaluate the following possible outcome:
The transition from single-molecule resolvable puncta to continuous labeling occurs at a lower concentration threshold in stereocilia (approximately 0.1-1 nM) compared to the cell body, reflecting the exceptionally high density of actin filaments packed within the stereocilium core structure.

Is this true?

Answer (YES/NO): NO